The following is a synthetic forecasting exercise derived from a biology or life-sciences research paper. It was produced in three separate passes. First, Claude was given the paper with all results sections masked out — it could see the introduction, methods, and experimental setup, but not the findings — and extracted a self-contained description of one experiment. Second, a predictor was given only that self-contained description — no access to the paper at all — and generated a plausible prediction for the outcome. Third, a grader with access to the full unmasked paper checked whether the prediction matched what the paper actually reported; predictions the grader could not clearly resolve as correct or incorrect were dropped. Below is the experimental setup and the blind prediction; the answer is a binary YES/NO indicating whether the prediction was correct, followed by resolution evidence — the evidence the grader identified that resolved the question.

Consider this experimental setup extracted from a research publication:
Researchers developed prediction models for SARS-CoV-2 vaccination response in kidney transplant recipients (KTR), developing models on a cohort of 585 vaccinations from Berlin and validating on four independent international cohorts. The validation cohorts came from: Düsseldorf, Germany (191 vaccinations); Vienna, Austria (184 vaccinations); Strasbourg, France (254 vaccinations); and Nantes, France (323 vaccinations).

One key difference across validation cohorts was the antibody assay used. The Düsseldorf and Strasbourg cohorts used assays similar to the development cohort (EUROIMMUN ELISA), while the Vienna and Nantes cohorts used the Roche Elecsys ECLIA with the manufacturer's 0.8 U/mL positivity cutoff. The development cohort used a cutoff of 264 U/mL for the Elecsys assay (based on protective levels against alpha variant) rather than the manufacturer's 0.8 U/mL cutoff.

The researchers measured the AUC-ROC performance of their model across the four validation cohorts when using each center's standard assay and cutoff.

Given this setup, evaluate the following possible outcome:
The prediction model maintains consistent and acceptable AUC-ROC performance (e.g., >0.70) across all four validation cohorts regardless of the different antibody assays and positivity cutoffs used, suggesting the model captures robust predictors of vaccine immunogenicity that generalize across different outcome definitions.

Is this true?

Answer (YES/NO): NO